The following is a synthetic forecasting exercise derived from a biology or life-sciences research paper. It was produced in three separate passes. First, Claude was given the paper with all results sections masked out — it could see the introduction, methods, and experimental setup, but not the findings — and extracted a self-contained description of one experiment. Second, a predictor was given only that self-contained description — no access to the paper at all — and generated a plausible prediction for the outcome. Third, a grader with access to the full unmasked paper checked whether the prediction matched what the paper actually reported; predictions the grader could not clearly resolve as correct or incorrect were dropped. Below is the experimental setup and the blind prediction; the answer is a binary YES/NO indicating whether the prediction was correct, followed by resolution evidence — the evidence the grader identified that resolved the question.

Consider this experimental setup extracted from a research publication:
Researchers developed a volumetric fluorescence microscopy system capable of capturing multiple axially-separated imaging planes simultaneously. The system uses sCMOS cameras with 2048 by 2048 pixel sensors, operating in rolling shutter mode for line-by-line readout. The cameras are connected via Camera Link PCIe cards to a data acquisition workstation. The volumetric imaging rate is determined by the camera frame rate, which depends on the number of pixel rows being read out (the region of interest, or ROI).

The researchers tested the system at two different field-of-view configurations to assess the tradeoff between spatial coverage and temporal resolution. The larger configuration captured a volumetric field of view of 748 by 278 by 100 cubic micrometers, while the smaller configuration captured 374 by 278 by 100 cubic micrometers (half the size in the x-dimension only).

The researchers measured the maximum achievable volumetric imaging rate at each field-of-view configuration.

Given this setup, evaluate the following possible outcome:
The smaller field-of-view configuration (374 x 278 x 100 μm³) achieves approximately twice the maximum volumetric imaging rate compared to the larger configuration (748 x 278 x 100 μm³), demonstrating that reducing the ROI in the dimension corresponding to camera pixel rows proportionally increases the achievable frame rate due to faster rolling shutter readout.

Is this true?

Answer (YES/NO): YES